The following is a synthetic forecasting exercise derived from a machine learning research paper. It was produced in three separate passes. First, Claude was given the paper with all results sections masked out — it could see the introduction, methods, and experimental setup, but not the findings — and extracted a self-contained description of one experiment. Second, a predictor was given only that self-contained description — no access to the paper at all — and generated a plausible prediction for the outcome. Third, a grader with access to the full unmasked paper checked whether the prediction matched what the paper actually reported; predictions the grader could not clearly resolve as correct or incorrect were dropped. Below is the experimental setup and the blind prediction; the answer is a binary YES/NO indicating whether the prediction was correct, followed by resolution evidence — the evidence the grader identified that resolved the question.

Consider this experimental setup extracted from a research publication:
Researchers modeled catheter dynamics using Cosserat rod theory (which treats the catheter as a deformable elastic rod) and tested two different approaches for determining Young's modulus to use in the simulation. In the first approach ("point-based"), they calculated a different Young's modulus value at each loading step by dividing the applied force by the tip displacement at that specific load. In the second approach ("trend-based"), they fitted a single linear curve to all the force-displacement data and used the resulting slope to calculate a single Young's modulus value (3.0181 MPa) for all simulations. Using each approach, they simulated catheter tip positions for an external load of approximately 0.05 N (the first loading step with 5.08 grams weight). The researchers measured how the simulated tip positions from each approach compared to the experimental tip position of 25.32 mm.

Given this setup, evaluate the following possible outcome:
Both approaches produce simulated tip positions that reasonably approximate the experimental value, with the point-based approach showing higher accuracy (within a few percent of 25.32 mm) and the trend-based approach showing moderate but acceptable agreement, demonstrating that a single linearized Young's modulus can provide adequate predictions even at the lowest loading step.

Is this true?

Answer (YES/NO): NO